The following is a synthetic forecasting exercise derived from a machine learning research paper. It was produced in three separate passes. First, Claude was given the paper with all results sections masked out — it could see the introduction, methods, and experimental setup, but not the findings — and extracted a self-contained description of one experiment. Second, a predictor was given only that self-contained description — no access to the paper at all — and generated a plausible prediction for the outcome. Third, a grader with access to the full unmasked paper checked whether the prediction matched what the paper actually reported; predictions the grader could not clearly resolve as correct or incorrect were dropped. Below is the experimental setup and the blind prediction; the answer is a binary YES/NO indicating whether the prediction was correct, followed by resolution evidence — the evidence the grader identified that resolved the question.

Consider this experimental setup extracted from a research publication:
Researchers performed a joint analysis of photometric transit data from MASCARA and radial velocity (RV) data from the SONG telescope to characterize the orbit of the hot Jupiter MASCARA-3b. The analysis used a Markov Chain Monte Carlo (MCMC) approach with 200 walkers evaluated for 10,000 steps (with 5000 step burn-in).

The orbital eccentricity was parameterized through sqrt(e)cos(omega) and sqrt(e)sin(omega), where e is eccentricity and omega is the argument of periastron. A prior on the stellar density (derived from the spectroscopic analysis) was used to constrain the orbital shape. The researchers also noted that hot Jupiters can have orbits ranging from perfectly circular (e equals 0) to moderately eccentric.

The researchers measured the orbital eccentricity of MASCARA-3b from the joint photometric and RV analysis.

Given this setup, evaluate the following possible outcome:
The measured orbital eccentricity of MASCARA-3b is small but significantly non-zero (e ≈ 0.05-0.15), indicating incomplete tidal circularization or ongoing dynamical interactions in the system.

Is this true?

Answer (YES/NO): YES